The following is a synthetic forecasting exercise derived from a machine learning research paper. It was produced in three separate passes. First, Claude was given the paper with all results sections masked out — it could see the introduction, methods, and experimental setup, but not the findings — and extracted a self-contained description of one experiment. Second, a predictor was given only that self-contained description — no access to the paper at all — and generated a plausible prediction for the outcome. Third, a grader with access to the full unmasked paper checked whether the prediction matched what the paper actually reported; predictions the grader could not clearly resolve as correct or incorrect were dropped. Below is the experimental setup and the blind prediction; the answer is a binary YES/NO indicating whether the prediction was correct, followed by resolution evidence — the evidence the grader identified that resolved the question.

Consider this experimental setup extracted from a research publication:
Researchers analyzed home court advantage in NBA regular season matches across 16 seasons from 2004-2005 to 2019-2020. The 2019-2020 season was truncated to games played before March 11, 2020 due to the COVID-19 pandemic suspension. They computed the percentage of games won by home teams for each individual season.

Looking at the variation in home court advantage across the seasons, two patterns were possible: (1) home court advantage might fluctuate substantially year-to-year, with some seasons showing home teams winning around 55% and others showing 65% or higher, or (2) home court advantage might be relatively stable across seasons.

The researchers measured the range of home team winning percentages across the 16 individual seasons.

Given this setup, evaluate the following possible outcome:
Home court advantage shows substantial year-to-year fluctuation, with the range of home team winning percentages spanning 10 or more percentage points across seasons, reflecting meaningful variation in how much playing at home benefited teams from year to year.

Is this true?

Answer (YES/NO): NO